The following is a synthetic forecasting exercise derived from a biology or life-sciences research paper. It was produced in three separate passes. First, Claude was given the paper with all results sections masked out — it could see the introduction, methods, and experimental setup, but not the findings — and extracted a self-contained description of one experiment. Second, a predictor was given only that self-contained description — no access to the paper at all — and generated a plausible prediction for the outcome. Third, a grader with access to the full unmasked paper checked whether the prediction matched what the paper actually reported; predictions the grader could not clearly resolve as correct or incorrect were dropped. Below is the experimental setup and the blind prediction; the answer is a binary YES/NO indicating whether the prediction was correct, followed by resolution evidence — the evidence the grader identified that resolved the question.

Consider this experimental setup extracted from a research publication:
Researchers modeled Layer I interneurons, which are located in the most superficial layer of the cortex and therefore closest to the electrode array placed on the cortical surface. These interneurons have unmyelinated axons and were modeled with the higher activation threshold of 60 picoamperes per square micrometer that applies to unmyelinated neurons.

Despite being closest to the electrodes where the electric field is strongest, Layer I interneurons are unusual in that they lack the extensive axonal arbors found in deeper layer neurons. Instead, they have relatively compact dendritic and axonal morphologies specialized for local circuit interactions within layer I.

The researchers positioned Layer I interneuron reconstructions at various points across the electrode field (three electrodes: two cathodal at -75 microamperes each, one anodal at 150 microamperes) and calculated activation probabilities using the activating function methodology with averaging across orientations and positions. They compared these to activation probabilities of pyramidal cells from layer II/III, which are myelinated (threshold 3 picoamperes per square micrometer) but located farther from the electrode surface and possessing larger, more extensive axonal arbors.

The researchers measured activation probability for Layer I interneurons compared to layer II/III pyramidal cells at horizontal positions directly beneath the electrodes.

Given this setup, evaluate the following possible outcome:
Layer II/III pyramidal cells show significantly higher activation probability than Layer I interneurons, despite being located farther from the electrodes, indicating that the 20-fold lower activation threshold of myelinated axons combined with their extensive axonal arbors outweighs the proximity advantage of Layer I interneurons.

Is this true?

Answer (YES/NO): YES